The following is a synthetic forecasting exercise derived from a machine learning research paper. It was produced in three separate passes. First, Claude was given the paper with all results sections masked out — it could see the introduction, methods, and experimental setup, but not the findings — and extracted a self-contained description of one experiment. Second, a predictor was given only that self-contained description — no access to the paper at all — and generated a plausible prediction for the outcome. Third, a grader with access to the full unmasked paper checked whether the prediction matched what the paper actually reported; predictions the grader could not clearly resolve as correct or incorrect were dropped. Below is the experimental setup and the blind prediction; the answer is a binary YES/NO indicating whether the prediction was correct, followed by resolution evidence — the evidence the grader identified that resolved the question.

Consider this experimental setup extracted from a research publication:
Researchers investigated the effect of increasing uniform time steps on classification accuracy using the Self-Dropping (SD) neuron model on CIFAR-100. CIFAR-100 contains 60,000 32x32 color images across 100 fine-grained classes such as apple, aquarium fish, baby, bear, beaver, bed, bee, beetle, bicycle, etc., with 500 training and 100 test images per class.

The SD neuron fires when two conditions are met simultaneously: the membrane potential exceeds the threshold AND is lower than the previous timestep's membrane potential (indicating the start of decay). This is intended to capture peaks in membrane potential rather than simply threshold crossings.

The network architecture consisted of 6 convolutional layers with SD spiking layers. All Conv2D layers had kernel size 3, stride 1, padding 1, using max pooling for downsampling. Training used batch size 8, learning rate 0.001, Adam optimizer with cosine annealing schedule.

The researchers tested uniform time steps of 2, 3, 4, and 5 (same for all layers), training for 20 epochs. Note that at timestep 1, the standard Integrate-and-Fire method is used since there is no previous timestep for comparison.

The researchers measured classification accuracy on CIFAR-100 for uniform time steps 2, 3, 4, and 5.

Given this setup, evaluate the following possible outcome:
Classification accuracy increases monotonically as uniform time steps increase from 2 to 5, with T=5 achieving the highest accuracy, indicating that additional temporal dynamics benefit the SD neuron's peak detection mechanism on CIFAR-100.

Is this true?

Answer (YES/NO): NO